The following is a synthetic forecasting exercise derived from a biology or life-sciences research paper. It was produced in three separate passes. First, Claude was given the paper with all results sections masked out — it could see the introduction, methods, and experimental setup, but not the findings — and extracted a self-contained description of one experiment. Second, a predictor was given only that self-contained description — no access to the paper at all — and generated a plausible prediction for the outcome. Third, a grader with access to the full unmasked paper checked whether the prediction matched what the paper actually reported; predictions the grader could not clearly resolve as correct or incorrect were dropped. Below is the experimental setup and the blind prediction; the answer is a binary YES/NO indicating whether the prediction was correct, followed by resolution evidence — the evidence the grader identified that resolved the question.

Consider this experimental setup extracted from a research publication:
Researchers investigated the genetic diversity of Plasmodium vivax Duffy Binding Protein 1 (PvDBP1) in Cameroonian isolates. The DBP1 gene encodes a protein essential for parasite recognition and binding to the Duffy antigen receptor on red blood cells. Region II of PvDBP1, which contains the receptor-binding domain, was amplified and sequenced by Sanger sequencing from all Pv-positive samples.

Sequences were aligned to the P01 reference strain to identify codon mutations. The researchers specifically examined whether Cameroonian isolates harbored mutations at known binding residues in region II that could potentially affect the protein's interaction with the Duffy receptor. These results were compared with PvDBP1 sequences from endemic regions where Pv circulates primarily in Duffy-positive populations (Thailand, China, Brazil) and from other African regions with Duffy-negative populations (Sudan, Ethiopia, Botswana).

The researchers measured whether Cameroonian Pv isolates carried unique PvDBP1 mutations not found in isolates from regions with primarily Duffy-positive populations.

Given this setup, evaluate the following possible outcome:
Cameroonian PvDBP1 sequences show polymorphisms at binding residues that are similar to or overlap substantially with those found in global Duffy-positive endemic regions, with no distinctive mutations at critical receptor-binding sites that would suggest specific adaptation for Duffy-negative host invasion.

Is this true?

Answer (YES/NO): NO